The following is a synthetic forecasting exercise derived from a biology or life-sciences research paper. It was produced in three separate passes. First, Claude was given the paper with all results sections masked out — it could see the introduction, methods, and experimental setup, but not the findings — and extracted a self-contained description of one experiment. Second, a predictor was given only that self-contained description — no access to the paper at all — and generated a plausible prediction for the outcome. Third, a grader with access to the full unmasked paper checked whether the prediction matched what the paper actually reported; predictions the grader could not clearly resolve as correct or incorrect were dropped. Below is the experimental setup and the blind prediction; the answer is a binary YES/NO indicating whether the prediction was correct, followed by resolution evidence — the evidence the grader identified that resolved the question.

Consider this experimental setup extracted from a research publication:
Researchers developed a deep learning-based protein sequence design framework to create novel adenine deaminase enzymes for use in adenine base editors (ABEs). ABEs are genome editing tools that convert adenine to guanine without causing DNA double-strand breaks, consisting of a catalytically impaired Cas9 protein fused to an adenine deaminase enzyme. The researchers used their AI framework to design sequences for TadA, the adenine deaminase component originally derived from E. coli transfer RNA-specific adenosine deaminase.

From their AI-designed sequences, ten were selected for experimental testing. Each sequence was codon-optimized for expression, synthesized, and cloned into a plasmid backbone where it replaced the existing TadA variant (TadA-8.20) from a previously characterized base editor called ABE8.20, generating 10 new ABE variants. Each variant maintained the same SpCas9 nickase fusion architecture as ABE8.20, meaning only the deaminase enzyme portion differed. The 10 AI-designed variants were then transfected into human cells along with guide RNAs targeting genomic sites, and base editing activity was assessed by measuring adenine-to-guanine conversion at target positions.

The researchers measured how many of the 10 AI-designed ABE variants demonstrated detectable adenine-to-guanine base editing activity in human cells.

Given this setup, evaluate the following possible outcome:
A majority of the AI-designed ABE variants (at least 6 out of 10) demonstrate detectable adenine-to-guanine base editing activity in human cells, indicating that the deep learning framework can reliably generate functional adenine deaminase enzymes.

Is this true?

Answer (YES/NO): NO